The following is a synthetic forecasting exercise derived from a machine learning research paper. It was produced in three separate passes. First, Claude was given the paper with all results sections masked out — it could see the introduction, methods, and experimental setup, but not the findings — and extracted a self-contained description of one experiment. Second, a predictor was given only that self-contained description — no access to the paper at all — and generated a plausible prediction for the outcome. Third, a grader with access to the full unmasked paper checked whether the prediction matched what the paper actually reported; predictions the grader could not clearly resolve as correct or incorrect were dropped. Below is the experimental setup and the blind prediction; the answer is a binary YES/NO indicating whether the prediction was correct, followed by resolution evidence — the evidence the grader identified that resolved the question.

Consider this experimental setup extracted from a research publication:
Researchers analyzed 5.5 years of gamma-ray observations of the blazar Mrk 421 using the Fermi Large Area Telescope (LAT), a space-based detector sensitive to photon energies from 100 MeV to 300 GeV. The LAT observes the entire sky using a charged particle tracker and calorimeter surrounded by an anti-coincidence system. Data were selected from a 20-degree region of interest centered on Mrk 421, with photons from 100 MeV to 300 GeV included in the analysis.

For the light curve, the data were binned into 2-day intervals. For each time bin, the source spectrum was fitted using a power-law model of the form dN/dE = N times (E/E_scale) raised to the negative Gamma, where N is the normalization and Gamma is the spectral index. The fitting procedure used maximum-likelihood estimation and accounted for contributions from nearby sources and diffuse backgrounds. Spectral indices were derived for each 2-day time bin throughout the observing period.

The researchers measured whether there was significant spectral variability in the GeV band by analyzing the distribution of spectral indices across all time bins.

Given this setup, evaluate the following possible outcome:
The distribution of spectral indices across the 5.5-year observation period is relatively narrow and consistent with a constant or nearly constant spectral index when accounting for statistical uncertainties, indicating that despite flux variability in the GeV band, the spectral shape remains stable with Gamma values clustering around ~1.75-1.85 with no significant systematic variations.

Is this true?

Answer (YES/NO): YES